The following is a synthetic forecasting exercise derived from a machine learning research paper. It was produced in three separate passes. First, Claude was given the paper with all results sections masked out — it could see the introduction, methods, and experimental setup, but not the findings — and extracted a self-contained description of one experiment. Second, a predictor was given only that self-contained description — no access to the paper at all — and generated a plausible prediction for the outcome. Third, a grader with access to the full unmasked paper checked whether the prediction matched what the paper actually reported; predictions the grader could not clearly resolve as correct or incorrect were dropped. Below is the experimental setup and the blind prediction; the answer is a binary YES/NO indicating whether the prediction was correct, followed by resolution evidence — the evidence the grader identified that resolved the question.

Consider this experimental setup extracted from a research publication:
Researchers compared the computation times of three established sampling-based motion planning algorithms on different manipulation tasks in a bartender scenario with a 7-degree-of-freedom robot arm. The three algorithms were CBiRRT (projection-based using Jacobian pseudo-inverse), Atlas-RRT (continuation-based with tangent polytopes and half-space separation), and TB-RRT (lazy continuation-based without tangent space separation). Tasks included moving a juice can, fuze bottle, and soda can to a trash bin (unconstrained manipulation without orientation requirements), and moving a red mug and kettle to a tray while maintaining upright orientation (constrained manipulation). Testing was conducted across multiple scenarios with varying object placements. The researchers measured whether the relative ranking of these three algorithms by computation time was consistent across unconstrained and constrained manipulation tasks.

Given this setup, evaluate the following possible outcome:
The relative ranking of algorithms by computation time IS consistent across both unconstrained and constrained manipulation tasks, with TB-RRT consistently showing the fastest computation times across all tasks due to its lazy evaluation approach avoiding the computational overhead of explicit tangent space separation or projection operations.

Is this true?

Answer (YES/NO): NO